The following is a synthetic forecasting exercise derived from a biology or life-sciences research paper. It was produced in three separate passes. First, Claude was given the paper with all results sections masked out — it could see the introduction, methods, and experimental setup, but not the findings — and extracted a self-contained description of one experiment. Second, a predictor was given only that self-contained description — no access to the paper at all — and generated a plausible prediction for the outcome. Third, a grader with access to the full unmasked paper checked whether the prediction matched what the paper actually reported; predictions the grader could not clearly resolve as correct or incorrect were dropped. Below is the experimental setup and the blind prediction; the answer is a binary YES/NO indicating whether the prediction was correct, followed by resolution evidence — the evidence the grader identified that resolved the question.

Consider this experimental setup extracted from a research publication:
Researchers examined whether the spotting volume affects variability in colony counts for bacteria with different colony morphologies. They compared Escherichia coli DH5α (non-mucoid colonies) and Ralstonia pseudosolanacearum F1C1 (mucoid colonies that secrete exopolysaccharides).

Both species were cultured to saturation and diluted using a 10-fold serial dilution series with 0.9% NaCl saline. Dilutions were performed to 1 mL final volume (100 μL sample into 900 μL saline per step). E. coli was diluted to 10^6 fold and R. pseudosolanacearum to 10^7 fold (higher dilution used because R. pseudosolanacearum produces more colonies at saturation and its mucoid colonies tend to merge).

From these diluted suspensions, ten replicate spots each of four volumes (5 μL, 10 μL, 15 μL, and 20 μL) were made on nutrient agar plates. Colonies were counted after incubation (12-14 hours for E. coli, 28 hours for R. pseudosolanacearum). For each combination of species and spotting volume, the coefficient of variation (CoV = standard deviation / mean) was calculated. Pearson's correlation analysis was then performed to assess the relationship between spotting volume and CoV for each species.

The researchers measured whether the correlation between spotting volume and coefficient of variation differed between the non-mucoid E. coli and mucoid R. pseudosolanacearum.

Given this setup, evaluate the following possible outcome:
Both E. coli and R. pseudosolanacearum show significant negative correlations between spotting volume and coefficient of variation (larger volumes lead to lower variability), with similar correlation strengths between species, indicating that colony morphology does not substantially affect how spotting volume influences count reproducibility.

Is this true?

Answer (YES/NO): YES